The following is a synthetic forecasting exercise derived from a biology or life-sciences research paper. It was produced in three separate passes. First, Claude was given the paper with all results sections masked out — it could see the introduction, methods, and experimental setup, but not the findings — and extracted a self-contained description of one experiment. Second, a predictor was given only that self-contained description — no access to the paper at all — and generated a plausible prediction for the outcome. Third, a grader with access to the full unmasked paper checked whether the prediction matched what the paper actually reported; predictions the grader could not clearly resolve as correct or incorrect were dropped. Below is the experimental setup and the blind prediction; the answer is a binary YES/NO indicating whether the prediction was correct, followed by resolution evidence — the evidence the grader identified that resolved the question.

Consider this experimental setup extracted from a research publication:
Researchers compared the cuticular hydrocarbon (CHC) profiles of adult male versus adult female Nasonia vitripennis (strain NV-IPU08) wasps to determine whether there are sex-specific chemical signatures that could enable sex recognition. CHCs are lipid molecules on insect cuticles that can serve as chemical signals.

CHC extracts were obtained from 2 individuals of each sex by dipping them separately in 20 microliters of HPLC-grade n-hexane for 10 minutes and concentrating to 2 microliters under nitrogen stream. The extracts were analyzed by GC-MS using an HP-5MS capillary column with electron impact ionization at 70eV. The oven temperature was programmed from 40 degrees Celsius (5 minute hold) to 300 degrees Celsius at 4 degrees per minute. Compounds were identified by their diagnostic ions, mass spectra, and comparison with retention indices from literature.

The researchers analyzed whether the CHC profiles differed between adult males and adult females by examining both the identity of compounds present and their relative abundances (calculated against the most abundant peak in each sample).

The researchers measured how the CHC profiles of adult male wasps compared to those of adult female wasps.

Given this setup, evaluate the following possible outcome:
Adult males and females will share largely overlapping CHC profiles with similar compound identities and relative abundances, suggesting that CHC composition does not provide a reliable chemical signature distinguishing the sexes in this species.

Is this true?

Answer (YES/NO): NO